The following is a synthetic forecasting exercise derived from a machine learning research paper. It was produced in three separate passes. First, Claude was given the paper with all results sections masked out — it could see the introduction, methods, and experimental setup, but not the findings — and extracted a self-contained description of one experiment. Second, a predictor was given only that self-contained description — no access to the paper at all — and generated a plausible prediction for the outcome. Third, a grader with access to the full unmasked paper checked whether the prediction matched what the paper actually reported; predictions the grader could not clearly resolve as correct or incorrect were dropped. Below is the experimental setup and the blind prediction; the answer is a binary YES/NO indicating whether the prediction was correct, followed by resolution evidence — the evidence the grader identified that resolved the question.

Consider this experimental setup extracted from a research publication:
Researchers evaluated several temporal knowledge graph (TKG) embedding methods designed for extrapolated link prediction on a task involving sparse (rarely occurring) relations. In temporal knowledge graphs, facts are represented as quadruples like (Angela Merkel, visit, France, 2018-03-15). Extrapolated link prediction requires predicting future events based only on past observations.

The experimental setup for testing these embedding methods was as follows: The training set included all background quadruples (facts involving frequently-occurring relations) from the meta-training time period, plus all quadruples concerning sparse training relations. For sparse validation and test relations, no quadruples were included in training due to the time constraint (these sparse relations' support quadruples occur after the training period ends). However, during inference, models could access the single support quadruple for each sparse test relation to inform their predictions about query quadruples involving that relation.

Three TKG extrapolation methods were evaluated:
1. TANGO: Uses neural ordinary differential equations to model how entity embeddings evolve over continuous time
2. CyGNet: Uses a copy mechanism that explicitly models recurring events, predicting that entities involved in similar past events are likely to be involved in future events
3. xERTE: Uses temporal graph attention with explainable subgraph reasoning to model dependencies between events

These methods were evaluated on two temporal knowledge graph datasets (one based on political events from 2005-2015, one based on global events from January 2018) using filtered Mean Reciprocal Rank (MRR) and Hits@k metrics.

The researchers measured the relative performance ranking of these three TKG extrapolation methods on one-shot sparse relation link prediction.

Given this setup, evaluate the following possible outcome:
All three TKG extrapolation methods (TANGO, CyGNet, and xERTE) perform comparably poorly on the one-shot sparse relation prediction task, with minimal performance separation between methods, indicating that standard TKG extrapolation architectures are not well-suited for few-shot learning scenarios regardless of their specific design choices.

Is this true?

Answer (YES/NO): NO